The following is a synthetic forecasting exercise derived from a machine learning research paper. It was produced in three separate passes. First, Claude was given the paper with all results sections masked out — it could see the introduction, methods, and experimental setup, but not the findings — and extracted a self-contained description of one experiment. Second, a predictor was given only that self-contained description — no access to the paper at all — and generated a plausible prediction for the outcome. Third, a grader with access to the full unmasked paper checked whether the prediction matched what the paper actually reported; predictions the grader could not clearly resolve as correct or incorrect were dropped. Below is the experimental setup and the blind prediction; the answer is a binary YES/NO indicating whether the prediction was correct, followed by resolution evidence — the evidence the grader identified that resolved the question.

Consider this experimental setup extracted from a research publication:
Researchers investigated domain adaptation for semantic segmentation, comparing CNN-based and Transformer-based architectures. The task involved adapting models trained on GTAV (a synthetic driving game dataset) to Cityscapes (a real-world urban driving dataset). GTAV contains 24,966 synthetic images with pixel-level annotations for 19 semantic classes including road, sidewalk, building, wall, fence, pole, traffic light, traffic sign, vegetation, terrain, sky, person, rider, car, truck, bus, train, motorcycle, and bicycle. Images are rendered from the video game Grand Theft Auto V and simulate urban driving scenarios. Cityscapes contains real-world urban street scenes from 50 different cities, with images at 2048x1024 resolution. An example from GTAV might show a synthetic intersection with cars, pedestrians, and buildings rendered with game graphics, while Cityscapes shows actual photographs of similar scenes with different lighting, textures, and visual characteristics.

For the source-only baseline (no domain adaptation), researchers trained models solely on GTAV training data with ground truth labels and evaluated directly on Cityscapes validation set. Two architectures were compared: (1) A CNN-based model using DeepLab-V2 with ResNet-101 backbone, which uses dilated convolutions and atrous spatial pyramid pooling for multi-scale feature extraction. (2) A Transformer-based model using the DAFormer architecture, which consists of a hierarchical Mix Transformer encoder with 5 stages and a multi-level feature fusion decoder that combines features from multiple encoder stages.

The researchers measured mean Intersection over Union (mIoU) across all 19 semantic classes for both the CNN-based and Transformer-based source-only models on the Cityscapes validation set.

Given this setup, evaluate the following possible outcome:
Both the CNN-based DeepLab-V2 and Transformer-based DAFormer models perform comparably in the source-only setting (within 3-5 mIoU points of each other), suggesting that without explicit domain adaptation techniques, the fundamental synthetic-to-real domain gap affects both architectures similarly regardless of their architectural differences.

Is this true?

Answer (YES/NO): NO